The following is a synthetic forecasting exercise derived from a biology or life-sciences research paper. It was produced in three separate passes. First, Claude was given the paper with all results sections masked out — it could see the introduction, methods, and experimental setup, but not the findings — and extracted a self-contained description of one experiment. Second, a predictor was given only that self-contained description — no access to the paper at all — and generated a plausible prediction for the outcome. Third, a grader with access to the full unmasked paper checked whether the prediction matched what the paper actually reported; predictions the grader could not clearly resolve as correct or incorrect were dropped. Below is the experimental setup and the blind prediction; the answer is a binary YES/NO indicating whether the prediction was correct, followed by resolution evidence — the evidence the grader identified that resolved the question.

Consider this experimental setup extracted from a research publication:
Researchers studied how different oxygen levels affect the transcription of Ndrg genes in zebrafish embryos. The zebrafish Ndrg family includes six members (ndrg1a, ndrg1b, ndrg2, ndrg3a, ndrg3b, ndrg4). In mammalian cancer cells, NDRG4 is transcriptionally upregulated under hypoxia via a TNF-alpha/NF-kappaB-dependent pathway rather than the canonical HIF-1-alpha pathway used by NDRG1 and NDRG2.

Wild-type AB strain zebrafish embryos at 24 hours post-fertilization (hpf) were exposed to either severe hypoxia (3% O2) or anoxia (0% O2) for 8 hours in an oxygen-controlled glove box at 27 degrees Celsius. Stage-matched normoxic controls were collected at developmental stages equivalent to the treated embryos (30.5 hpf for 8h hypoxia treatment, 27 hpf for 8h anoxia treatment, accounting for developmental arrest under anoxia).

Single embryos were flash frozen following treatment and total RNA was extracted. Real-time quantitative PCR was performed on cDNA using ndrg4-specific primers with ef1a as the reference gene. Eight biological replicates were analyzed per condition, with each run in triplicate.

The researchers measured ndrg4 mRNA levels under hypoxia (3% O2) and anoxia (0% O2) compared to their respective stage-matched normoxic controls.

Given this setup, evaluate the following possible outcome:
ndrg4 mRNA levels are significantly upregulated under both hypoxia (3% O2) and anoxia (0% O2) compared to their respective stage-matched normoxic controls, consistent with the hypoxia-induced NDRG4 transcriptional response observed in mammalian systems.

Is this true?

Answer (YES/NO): NO